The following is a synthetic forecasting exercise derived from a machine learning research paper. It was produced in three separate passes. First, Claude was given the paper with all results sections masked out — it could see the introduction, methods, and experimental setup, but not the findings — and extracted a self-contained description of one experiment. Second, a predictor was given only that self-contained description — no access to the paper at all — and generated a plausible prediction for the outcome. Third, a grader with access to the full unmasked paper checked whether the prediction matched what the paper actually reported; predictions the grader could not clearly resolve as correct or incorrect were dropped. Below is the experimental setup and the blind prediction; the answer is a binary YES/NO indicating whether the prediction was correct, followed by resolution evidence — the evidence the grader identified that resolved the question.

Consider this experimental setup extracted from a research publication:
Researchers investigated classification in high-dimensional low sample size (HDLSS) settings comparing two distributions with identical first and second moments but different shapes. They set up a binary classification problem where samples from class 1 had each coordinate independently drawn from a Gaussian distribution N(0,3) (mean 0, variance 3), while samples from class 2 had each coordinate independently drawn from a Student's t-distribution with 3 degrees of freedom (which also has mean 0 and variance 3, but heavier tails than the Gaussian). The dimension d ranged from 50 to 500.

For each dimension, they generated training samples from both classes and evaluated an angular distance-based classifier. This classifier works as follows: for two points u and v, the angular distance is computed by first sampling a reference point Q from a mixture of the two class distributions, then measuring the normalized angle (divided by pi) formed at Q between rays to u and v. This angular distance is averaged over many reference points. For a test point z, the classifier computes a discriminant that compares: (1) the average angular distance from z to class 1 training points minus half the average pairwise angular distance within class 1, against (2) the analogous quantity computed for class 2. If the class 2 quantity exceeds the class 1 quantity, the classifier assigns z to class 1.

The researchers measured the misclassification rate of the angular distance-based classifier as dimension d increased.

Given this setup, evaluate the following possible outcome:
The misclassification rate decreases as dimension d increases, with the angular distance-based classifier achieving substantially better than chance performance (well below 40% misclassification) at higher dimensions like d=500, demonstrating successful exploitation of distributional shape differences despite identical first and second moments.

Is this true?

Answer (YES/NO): NO